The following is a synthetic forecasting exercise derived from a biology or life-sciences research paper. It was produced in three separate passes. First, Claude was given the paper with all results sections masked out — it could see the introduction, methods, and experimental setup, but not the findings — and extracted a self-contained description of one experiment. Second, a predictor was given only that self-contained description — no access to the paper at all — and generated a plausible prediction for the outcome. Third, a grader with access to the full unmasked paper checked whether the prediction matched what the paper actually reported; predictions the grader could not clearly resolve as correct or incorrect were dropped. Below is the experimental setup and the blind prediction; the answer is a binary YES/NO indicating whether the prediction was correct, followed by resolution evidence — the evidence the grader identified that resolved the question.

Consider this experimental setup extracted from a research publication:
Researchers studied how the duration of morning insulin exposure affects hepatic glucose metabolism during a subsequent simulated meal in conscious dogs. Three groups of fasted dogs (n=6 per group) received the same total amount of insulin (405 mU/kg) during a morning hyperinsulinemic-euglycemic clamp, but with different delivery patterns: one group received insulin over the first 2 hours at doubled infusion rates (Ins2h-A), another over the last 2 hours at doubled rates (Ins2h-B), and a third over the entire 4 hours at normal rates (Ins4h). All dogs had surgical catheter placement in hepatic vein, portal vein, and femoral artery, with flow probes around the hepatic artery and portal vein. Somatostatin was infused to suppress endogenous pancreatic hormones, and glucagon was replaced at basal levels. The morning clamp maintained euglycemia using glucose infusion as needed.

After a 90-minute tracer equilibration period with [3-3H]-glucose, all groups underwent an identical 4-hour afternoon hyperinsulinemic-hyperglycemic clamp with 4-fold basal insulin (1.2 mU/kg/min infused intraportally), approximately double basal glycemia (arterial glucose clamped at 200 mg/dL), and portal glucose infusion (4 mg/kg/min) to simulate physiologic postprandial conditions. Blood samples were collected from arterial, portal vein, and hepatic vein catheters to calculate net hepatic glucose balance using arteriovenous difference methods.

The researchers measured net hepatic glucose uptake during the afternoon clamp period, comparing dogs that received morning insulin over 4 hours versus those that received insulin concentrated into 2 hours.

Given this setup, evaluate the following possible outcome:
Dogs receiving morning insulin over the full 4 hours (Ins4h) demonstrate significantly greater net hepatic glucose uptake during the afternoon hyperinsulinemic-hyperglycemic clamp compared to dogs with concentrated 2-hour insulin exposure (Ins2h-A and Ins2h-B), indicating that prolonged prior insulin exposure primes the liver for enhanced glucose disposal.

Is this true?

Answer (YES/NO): YES